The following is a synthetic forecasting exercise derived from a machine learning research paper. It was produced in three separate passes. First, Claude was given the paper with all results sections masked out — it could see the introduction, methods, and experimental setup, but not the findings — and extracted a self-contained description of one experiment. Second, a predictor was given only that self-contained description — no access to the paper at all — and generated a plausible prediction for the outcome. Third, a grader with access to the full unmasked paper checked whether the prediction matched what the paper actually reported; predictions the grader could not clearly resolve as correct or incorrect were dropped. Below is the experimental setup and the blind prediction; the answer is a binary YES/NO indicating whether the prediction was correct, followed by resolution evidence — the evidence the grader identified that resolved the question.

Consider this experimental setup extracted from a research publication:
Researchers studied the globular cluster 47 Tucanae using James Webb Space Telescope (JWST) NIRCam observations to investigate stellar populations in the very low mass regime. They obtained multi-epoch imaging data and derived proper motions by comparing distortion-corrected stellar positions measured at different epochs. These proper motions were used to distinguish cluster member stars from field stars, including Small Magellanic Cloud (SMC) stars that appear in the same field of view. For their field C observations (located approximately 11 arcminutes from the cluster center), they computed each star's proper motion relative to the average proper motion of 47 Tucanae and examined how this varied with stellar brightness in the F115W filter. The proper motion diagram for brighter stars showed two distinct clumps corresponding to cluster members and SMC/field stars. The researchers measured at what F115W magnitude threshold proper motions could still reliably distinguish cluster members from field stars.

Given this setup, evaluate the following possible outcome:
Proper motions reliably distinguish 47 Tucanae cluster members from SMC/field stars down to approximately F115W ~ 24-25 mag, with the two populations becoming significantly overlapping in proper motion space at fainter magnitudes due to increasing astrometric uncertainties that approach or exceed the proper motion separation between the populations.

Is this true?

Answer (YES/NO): NO